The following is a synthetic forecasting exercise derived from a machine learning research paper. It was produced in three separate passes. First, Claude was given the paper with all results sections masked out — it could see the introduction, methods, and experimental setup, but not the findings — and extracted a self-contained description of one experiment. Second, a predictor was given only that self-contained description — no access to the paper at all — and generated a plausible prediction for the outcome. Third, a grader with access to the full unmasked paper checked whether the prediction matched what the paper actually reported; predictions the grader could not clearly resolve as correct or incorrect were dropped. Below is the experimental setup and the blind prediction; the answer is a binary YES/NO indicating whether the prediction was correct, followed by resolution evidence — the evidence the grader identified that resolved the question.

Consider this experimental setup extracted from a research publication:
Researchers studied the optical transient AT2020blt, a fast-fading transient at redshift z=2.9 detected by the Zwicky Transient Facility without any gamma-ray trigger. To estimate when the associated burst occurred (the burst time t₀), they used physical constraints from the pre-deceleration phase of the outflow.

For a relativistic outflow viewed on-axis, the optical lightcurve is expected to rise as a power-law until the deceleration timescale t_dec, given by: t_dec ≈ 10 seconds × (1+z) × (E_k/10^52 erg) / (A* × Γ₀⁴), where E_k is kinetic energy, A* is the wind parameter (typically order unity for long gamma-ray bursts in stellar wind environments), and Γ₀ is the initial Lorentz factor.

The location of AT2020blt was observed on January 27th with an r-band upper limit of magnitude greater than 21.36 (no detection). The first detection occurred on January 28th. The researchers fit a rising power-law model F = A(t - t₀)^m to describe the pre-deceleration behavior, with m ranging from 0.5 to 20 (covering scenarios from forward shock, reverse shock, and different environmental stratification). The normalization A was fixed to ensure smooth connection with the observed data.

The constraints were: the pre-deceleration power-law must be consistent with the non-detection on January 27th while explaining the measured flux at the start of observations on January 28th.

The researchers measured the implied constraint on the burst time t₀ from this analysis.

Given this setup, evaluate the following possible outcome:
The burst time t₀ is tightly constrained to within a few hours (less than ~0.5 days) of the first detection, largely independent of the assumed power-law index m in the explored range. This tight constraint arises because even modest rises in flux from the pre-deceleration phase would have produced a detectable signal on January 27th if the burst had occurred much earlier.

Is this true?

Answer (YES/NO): NO